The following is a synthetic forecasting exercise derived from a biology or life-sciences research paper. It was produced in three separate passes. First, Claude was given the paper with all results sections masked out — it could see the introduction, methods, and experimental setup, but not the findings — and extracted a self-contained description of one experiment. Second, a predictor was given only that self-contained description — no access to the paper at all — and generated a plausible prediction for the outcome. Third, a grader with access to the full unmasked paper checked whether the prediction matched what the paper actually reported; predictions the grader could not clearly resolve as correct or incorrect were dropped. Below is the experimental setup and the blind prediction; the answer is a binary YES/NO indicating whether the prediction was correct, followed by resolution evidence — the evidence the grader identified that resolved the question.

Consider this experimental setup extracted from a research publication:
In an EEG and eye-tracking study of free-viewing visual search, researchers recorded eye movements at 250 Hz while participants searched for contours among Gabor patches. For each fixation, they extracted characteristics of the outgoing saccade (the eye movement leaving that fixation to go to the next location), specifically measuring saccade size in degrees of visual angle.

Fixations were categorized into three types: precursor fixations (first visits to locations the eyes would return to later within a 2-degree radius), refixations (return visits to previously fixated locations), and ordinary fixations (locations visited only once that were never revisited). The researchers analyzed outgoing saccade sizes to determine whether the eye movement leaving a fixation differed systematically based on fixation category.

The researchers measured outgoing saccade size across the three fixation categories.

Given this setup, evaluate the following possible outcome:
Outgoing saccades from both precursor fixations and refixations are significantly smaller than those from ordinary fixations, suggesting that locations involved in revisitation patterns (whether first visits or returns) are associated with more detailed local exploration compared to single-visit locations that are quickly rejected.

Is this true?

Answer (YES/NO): YES